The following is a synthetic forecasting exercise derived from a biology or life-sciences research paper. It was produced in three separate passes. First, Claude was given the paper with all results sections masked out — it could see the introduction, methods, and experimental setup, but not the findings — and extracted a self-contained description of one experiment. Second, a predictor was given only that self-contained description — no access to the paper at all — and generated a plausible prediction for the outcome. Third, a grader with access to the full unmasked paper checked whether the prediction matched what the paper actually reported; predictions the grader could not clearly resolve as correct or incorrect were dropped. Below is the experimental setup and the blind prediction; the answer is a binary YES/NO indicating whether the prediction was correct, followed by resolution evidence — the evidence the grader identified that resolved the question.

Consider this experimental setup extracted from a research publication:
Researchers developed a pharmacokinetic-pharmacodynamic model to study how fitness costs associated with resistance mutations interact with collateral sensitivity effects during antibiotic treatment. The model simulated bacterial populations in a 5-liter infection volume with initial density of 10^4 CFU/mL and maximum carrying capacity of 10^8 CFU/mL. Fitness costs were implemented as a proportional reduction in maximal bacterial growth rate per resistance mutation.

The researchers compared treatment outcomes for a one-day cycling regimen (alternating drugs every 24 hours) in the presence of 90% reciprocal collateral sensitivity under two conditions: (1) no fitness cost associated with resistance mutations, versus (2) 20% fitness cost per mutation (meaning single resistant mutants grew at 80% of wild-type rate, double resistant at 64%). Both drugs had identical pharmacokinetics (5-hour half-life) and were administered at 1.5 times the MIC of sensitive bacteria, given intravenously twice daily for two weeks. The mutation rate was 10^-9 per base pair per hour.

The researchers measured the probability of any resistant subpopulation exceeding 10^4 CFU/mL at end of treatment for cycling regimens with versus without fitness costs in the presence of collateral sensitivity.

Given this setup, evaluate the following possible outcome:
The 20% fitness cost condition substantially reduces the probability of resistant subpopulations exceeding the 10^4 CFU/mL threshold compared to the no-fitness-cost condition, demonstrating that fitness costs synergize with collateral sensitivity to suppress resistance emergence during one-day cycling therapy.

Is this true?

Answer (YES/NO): NO